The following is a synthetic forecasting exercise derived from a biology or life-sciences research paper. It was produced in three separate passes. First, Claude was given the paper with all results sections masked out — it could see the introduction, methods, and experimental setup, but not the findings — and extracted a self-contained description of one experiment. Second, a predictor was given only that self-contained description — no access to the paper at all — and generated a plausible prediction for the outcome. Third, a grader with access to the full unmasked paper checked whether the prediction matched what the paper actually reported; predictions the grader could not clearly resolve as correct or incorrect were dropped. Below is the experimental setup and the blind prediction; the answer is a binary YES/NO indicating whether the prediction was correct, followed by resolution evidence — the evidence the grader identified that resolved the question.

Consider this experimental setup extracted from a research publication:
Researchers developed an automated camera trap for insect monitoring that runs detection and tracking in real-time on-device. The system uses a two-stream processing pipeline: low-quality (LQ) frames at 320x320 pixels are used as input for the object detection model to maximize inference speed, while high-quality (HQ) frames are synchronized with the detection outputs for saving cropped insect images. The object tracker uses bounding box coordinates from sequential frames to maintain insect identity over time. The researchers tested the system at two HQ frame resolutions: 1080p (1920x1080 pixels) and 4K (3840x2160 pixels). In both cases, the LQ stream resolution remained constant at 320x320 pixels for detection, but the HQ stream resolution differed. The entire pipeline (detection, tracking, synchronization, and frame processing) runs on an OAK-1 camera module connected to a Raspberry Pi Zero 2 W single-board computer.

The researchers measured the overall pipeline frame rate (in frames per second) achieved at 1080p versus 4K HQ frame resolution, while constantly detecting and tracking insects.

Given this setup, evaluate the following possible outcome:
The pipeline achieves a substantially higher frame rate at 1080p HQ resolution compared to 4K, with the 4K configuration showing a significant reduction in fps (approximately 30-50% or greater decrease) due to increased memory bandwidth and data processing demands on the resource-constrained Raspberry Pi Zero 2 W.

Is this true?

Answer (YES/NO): YES